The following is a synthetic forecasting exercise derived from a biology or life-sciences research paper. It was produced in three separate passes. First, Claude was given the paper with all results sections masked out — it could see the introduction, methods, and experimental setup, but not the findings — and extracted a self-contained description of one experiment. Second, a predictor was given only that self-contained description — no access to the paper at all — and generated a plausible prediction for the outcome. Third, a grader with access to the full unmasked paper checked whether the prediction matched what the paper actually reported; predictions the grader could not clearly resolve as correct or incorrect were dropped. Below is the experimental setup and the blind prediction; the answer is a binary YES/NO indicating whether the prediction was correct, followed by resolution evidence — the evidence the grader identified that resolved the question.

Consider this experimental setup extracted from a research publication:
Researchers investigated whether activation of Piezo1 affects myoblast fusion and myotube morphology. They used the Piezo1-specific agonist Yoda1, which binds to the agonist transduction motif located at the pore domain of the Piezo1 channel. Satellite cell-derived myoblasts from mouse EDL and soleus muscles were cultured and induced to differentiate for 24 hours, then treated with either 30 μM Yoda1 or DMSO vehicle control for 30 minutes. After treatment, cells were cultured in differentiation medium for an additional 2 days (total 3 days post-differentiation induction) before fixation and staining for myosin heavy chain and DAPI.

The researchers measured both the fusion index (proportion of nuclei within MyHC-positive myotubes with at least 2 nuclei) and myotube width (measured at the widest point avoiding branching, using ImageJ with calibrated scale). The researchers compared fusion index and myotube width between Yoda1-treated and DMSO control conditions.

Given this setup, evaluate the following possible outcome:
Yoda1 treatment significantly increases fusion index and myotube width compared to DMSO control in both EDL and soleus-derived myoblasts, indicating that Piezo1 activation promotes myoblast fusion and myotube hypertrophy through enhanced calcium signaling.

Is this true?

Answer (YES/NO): NO